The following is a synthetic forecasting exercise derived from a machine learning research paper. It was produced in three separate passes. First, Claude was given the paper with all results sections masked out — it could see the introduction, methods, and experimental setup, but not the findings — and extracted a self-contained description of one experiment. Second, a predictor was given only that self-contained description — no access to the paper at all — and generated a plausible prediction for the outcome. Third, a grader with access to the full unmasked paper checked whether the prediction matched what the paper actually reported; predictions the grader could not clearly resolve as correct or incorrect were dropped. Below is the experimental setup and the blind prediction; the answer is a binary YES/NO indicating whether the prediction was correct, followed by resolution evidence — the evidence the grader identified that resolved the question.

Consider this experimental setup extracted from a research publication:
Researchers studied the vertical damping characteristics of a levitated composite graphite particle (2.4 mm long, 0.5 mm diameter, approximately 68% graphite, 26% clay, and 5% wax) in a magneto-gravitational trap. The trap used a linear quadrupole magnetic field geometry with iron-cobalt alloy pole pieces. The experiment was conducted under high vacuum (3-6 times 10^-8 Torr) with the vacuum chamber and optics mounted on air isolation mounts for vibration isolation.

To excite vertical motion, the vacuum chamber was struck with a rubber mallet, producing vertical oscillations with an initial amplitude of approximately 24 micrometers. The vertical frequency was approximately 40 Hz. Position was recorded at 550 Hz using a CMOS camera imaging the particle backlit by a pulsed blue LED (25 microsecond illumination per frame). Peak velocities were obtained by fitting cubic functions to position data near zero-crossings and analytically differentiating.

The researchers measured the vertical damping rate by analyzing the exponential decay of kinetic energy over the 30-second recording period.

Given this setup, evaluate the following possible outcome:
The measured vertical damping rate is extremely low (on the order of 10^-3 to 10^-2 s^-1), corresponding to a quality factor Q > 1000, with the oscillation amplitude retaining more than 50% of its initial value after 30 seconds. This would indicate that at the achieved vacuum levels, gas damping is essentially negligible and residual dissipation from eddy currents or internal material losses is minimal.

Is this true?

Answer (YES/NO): NO